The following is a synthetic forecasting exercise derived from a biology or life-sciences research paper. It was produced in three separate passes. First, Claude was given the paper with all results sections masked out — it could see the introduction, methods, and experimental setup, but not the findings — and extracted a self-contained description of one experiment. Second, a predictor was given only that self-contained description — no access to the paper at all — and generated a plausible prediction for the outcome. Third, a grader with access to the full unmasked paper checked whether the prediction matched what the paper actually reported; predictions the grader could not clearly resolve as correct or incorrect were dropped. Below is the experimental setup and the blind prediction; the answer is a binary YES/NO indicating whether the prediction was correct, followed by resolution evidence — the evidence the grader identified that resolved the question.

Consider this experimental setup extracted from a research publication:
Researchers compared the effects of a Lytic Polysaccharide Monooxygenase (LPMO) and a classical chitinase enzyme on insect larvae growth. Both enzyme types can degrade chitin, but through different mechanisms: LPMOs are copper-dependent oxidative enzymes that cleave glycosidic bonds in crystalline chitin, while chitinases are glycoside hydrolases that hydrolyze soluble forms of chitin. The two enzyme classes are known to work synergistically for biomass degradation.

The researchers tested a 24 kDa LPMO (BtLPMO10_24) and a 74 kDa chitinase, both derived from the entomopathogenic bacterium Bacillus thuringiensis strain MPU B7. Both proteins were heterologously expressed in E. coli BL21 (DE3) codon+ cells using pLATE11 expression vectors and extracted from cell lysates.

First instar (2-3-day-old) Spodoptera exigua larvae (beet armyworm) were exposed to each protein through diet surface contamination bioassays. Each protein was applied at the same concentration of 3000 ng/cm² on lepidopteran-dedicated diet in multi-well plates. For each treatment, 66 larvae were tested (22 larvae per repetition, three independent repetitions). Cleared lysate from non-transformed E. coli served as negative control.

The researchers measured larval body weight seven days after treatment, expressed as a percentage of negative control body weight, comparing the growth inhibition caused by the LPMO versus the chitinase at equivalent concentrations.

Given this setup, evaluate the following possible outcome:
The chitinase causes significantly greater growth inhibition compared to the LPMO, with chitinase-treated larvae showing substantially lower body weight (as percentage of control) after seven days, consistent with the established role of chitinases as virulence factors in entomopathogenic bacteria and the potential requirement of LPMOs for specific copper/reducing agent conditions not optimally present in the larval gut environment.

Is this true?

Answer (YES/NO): NO